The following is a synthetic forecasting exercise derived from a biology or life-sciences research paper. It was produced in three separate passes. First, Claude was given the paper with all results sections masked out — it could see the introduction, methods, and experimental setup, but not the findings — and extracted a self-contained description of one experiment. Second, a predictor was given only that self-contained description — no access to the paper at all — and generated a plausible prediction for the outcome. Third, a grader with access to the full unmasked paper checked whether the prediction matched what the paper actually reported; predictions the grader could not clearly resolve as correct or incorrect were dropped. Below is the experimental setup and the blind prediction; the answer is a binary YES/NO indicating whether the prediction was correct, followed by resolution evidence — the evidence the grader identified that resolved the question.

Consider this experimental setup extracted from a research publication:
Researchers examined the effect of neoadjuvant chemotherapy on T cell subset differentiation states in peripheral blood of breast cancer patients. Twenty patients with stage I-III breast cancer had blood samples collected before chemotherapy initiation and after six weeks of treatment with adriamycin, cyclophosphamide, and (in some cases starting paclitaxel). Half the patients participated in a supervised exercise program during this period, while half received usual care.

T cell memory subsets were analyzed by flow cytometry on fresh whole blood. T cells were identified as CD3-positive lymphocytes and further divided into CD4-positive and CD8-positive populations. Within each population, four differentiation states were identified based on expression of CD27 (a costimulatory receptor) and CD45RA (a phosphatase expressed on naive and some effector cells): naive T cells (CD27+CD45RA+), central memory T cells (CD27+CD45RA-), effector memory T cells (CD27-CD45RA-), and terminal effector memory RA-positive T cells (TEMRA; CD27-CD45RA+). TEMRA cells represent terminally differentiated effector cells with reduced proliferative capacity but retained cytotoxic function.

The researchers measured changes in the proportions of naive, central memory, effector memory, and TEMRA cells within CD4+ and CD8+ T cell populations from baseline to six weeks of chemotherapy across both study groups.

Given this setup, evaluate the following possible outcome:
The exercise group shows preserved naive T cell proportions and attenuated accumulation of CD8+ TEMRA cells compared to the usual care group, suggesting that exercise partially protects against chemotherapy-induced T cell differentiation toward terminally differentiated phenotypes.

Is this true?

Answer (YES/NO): NO